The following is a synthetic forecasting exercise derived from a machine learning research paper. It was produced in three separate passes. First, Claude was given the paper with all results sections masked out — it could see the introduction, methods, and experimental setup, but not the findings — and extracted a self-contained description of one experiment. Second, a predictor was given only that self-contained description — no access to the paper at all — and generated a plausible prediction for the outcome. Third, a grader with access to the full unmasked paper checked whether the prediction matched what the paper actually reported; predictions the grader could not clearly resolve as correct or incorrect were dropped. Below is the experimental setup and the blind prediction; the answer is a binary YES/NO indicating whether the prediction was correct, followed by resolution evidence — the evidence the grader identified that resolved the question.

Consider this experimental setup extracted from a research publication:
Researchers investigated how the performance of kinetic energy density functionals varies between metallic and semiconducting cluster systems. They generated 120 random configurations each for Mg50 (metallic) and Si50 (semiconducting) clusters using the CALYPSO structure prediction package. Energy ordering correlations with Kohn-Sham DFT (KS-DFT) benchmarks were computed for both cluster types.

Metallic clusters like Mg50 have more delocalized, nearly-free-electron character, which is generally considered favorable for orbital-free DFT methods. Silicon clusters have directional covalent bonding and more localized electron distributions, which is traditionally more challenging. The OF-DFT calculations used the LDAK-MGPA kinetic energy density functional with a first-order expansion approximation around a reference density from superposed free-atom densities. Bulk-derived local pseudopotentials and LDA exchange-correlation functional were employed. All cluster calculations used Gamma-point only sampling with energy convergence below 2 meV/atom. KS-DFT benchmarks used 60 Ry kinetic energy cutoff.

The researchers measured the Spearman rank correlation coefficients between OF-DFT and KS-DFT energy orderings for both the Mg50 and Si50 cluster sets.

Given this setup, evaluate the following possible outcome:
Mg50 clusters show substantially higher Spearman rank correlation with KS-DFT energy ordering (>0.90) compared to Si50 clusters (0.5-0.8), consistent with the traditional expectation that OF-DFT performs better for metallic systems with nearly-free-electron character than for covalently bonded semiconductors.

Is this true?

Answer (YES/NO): NO